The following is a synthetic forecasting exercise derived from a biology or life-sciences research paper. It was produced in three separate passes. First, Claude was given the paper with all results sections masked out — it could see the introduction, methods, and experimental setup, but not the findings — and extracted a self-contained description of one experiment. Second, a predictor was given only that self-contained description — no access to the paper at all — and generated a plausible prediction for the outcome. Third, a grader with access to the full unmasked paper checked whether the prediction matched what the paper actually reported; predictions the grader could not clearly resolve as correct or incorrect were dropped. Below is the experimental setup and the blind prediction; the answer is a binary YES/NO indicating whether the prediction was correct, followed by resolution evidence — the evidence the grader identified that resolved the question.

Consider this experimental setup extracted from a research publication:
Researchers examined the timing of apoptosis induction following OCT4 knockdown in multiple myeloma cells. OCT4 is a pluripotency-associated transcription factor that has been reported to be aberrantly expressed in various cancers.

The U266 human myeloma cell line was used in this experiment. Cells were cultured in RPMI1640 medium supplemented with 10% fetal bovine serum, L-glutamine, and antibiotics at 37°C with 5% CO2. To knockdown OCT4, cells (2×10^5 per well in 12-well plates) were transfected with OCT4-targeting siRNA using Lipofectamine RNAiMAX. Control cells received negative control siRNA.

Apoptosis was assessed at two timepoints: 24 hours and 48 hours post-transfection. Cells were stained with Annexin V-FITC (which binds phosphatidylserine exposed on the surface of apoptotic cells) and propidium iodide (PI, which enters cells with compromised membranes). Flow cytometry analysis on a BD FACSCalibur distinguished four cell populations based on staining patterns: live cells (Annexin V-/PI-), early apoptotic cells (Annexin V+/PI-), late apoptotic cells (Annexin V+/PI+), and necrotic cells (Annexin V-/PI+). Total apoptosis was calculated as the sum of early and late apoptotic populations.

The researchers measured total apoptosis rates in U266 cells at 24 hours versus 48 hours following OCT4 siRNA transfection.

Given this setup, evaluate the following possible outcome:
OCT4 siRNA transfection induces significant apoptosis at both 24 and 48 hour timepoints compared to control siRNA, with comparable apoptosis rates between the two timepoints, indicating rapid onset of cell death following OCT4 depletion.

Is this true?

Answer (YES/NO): NO